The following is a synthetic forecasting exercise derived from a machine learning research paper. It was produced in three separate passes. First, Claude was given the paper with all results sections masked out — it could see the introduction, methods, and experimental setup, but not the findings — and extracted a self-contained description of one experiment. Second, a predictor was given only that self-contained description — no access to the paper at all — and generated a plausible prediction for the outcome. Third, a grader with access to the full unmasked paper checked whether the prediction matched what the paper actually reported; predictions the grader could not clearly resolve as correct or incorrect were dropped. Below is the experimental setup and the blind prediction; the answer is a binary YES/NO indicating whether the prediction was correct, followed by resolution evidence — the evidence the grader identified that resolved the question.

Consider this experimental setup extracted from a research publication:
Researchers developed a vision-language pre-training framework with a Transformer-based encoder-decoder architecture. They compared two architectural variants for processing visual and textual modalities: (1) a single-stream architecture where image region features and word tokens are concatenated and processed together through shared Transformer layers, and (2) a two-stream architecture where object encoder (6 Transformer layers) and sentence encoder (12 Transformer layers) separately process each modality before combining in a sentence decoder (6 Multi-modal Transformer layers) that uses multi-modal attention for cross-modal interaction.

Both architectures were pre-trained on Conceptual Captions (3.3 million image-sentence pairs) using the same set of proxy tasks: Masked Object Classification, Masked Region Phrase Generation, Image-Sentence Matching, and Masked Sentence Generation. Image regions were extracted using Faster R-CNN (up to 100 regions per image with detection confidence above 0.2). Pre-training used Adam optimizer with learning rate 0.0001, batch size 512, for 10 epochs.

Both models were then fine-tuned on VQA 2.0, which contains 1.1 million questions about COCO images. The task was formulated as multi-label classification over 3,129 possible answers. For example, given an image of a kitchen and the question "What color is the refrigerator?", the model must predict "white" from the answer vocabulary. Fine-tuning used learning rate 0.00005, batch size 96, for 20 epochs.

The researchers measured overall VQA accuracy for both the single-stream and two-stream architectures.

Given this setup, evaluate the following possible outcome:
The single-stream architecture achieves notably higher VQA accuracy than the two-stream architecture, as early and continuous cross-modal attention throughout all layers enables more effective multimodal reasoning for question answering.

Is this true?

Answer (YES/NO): NO